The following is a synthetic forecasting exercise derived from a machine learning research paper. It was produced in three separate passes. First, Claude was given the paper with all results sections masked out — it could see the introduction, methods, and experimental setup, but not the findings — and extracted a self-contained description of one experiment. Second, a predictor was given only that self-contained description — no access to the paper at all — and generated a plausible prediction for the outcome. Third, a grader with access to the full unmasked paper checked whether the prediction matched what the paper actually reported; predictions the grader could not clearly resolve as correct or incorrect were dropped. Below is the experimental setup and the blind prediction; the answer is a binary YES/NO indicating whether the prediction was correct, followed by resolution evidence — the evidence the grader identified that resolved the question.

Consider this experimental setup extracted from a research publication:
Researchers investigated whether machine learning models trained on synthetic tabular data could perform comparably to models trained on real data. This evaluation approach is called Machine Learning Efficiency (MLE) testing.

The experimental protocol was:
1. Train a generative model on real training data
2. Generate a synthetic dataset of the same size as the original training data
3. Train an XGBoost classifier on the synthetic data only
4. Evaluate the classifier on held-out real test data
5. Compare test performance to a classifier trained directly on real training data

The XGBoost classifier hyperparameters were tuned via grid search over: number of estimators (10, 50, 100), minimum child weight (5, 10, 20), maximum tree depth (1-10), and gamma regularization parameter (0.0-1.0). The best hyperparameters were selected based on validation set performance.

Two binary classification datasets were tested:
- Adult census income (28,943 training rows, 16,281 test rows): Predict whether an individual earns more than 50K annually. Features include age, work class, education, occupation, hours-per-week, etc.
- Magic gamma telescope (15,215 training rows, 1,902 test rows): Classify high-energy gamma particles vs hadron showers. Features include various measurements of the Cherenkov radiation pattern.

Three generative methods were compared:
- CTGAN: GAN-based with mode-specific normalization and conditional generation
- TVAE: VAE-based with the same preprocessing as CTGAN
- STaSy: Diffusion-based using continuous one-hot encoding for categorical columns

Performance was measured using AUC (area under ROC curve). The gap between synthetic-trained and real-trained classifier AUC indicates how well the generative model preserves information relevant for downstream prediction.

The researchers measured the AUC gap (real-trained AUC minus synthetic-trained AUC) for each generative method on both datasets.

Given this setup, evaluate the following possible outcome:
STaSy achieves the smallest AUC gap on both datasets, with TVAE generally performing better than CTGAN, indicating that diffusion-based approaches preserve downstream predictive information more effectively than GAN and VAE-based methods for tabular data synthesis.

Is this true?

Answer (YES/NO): NO